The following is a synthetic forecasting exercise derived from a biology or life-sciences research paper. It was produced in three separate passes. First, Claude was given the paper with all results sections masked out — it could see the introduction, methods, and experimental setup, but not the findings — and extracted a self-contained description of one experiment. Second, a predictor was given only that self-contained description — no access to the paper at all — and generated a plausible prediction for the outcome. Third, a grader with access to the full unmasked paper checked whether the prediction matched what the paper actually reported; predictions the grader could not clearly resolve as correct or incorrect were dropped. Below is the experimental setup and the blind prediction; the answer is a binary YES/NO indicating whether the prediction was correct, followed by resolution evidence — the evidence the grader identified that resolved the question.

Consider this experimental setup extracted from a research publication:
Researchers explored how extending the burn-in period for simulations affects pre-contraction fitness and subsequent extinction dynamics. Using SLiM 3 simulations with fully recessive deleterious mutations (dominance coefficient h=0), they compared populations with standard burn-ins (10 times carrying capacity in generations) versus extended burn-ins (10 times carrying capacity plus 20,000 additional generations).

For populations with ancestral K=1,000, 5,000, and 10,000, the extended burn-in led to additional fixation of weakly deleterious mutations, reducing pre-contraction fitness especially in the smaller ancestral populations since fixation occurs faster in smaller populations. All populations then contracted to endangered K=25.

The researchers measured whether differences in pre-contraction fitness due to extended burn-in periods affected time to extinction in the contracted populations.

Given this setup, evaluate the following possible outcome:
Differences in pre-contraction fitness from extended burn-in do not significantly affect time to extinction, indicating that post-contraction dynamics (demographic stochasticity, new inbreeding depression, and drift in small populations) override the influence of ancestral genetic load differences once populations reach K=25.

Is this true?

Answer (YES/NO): YES